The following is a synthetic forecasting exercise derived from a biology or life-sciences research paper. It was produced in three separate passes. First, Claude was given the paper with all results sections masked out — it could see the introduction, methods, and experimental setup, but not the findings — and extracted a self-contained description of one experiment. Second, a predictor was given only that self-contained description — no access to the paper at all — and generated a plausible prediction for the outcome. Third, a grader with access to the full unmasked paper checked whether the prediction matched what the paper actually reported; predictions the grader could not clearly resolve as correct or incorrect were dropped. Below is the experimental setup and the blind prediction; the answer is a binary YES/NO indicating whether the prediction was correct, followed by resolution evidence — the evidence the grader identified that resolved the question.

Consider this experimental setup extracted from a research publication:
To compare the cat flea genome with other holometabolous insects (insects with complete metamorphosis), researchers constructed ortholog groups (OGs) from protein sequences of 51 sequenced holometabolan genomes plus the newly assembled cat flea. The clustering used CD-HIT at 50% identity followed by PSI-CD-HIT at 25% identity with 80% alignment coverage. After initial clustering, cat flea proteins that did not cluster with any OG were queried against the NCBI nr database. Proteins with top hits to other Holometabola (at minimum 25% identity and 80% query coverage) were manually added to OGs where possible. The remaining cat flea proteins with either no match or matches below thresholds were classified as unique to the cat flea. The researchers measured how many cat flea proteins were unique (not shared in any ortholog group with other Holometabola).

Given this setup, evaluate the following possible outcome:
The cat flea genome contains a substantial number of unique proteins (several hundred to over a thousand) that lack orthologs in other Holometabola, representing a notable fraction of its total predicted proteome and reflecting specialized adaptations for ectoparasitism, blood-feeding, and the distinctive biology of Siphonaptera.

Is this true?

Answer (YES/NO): YES